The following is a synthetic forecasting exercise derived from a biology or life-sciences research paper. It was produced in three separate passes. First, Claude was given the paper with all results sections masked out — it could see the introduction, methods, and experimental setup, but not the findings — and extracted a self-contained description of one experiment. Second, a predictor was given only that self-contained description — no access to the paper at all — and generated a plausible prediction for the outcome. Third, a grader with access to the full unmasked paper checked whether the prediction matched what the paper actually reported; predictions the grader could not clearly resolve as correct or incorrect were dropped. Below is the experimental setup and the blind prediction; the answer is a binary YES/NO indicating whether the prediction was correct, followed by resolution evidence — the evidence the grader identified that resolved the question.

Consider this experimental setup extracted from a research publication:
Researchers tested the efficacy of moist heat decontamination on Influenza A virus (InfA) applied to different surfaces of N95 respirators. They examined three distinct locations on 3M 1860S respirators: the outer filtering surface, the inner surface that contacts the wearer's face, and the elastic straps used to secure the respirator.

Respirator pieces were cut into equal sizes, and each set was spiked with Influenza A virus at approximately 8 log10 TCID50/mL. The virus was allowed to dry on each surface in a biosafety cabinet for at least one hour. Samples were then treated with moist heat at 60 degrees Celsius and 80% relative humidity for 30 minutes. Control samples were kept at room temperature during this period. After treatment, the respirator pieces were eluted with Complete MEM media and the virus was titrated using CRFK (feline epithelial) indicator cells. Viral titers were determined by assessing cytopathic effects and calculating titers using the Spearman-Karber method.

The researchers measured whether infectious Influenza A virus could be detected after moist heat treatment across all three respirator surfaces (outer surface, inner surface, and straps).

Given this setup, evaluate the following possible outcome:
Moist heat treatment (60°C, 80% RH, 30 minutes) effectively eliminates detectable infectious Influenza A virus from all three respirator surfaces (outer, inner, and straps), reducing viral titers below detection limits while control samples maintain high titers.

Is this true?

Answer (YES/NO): YES